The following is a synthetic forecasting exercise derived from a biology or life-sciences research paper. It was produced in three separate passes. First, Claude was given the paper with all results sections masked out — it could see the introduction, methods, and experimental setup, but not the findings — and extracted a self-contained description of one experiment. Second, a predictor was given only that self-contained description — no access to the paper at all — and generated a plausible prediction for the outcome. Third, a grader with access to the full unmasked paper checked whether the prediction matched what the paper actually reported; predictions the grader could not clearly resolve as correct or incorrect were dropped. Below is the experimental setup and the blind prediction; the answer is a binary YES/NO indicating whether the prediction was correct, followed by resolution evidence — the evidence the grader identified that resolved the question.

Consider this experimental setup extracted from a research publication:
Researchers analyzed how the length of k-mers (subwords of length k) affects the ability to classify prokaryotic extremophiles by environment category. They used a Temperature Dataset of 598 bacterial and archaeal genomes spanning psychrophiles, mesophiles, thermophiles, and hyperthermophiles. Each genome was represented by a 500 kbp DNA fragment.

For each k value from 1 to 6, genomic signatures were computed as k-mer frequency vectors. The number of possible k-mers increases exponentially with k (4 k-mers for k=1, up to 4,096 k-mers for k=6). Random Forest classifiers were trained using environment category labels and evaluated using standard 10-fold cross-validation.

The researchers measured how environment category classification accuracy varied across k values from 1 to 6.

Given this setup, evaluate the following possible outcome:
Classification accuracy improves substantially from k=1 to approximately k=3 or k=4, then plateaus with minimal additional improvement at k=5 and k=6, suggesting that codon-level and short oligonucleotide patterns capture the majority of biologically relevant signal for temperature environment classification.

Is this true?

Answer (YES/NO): NO